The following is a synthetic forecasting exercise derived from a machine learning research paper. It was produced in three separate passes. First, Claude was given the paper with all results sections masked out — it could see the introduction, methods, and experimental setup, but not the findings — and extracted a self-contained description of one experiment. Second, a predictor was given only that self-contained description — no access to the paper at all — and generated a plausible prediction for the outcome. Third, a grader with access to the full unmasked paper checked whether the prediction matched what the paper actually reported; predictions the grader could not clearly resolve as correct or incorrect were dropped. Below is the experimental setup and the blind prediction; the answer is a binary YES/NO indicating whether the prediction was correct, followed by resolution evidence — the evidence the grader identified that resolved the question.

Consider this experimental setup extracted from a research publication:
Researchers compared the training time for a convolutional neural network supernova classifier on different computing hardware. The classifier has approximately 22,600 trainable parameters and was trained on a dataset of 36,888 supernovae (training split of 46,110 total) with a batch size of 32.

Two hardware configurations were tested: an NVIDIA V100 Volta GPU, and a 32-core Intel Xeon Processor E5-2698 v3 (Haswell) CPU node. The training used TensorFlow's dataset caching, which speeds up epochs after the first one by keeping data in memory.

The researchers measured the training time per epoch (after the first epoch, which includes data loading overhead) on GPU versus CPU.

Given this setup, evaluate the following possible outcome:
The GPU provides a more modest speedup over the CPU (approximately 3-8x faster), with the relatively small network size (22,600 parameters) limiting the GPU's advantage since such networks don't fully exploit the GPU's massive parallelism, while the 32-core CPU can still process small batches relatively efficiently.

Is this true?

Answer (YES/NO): NO